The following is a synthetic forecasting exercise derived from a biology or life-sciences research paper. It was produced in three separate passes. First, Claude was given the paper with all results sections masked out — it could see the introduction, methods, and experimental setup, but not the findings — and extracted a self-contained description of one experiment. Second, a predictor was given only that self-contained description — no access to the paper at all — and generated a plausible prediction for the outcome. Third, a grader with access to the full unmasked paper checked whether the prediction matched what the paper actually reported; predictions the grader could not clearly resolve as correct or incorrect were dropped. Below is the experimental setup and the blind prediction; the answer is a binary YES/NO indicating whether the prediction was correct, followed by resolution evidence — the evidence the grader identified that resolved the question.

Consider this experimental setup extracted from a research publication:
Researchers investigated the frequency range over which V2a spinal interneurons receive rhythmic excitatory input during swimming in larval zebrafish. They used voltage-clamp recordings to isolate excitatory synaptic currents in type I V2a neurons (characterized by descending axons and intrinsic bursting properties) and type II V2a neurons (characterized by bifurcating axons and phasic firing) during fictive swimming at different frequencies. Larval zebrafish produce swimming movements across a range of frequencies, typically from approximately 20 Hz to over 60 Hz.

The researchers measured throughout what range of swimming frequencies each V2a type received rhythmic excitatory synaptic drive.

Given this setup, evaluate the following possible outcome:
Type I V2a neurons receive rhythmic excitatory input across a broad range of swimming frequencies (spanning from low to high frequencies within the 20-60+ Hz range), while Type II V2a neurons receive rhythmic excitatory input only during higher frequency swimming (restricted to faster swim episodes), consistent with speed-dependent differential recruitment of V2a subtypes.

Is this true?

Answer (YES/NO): NO